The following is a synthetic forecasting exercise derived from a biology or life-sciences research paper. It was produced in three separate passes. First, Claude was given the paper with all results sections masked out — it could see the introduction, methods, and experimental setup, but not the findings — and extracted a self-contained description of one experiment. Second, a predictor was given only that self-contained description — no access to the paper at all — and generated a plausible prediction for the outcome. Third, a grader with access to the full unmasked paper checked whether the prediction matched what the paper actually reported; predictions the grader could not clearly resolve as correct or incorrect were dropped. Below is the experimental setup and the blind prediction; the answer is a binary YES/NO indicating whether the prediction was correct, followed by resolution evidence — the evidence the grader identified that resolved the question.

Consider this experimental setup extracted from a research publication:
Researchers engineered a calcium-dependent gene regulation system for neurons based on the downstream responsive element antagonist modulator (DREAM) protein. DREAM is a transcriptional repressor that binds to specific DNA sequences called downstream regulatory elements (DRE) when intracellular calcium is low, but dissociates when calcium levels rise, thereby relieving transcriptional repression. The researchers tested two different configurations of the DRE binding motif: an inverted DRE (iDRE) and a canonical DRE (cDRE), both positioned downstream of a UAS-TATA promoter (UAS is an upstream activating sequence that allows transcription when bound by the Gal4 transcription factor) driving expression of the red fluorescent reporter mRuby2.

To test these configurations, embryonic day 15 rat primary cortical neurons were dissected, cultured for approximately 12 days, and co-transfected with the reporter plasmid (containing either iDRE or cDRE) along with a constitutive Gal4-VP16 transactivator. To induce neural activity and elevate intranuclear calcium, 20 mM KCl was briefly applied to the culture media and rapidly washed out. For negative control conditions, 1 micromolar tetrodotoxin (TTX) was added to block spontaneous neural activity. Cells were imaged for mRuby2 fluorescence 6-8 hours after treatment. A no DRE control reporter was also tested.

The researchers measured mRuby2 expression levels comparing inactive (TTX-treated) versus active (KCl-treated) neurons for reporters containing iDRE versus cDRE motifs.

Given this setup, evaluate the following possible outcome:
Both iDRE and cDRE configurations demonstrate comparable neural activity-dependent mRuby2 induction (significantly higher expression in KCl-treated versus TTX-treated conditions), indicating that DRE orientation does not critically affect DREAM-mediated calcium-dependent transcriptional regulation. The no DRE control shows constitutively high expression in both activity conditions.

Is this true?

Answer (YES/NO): NO